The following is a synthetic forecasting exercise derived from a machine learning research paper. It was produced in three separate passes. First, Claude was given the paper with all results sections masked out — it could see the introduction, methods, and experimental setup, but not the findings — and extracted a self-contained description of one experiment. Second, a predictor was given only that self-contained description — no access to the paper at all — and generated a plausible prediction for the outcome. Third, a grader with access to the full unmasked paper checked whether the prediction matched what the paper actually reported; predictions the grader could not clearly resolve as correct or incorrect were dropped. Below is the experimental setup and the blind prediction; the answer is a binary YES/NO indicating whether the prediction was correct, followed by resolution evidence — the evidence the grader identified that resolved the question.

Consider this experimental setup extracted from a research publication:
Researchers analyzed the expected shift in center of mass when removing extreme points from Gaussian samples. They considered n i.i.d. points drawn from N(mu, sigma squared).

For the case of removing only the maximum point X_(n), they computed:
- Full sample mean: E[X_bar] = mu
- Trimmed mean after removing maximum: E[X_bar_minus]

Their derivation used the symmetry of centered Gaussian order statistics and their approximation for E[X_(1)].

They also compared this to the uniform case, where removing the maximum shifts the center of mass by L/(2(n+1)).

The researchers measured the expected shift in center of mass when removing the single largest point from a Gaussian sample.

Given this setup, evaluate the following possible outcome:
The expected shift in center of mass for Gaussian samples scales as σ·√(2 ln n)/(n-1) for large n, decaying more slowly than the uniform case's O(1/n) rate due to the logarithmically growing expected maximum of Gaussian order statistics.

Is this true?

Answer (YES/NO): NO